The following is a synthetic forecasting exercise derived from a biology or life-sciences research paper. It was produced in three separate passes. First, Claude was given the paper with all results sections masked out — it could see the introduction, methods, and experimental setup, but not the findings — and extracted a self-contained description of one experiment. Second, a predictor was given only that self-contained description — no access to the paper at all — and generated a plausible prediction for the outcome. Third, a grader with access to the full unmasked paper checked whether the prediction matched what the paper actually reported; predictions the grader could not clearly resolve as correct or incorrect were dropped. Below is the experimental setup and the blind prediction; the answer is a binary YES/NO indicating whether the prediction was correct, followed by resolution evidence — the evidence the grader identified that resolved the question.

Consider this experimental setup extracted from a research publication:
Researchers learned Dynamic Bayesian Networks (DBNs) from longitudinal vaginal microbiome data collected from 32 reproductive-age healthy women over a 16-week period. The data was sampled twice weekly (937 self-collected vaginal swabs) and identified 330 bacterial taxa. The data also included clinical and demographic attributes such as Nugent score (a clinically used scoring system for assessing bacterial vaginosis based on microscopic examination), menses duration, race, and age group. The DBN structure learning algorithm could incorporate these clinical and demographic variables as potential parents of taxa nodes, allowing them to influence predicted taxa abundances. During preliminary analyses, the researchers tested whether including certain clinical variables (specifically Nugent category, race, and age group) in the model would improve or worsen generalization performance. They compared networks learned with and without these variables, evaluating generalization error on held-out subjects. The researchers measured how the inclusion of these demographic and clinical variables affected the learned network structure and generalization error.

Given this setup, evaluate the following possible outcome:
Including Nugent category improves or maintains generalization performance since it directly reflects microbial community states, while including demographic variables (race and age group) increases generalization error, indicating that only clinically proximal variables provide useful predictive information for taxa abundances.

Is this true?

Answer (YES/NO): NO